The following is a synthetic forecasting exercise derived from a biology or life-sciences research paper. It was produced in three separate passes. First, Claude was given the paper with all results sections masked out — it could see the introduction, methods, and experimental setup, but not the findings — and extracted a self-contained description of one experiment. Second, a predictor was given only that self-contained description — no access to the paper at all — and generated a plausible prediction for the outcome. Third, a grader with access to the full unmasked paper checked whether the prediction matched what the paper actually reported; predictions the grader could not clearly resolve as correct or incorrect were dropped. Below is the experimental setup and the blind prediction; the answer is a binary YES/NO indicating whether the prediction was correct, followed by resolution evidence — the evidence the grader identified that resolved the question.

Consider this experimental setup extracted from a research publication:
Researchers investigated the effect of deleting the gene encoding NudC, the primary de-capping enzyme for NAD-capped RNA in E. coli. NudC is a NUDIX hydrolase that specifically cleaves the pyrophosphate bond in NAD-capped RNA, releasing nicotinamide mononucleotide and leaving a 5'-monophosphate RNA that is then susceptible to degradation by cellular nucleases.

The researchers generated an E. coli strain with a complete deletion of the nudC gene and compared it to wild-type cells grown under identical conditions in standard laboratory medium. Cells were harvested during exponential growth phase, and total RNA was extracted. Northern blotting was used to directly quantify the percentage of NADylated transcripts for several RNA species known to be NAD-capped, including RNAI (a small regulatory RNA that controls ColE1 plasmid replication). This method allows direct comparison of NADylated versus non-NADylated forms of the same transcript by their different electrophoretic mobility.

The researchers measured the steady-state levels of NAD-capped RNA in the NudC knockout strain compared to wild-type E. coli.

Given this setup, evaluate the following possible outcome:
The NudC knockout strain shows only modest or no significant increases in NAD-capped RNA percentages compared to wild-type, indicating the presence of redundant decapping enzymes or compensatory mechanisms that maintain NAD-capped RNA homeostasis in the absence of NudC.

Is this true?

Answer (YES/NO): YES